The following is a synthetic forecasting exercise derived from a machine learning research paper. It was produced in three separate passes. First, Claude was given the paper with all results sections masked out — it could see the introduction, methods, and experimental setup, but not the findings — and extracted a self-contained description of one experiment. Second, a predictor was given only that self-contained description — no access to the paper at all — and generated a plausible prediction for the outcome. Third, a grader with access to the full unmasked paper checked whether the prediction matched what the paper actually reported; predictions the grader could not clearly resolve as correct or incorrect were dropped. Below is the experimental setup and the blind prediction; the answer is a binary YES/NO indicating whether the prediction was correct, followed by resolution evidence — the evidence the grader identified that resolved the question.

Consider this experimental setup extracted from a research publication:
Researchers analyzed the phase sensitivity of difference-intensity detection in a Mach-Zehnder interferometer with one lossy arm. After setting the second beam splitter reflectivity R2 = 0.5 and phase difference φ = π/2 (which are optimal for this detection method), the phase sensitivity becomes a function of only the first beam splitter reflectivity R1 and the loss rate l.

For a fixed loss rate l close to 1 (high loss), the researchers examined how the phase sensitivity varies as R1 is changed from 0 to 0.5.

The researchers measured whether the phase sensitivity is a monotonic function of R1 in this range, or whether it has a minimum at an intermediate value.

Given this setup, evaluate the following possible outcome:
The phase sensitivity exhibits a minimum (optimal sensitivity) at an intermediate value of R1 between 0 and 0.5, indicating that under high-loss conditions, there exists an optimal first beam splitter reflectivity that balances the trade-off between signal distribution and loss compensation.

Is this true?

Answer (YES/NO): YES